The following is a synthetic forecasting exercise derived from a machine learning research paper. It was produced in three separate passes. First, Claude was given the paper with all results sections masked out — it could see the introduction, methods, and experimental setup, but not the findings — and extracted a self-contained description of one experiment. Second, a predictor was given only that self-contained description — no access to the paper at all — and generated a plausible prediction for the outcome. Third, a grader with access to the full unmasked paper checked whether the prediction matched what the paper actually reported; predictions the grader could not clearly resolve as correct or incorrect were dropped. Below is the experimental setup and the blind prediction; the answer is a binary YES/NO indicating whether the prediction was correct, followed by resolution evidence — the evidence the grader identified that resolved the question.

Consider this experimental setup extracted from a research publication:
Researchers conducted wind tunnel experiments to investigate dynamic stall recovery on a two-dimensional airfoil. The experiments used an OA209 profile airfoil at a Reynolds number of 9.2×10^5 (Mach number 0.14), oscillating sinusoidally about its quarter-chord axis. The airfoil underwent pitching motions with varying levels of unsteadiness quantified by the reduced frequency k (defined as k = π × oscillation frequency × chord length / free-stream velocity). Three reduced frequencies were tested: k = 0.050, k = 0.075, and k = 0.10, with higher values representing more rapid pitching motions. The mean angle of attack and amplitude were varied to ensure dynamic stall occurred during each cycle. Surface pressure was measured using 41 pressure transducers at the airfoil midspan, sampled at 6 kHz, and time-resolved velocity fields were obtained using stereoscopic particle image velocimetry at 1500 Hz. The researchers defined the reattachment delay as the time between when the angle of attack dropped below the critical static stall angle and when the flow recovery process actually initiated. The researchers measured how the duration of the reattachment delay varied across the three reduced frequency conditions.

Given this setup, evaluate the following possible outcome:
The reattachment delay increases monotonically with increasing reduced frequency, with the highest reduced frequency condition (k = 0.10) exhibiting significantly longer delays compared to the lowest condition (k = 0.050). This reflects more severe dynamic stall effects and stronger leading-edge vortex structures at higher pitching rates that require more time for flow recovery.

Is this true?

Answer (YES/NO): NO